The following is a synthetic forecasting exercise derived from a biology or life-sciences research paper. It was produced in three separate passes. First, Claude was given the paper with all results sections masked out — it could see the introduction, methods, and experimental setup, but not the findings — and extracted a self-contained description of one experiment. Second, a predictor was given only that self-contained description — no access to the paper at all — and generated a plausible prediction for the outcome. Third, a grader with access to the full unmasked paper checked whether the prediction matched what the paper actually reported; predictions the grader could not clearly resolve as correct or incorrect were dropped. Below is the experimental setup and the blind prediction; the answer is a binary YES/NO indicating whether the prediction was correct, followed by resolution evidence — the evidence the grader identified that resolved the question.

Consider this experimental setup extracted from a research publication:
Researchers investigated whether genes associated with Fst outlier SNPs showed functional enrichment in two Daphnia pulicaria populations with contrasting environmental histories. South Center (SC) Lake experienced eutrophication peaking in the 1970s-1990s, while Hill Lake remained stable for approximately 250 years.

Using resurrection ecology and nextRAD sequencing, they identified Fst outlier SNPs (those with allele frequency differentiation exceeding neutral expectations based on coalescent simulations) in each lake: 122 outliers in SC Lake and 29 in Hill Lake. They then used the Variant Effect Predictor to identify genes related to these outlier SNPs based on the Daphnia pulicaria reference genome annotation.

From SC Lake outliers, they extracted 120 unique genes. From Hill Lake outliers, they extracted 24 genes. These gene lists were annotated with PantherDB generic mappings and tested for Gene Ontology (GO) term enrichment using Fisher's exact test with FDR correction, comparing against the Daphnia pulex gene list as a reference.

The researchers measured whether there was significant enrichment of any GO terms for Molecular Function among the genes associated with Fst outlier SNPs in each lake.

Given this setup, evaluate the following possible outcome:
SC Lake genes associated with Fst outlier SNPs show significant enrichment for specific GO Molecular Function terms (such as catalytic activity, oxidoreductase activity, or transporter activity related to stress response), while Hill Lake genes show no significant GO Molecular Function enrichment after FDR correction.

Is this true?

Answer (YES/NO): YES